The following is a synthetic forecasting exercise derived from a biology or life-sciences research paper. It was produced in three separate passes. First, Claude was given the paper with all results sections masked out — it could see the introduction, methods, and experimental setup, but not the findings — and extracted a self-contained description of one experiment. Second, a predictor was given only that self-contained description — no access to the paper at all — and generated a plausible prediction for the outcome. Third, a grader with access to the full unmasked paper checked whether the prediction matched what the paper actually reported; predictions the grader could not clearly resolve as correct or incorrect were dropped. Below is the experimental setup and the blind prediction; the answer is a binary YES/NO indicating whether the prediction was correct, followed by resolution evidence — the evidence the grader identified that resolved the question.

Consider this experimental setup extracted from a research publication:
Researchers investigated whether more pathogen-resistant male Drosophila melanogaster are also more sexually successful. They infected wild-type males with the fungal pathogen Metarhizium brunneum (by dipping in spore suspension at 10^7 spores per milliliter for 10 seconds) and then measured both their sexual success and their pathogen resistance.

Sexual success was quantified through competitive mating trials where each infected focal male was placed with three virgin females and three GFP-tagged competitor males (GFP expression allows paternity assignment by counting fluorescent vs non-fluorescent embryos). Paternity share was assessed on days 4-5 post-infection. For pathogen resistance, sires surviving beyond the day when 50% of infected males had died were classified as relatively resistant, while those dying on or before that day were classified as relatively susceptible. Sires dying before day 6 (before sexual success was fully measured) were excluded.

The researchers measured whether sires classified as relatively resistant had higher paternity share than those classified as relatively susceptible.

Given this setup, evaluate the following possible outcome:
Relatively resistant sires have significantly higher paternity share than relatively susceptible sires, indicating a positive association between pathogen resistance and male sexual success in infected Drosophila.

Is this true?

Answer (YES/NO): YES